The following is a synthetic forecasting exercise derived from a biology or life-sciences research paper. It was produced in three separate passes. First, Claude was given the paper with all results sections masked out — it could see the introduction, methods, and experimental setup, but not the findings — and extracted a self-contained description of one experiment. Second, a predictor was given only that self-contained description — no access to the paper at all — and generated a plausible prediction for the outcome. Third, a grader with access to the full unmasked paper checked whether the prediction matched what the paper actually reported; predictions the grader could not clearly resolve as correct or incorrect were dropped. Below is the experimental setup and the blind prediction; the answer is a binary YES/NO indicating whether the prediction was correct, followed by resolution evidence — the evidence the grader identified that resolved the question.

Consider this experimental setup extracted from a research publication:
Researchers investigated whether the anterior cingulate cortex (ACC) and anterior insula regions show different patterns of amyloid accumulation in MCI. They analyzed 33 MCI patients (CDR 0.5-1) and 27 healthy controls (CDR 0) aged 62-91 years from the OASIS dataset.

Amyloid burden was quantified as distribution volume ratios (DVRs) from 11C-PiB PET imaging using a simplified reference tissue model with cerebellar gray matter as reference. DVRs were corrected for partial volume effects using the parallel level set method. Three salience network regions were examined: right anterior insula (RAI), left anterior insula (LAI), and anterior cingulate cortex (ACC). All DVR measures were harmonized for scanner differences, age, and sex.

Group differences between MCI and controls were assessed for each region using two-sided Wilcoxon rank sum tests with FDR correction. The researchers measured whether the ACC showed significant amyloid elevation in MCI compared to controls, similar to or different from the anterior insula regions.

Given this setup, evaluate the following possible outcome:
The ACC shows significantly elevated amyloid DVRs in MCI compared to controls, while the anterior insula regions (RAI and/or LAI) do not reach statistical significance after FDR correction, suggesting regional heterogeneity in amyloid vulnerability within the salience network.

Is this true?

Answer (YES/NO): NO